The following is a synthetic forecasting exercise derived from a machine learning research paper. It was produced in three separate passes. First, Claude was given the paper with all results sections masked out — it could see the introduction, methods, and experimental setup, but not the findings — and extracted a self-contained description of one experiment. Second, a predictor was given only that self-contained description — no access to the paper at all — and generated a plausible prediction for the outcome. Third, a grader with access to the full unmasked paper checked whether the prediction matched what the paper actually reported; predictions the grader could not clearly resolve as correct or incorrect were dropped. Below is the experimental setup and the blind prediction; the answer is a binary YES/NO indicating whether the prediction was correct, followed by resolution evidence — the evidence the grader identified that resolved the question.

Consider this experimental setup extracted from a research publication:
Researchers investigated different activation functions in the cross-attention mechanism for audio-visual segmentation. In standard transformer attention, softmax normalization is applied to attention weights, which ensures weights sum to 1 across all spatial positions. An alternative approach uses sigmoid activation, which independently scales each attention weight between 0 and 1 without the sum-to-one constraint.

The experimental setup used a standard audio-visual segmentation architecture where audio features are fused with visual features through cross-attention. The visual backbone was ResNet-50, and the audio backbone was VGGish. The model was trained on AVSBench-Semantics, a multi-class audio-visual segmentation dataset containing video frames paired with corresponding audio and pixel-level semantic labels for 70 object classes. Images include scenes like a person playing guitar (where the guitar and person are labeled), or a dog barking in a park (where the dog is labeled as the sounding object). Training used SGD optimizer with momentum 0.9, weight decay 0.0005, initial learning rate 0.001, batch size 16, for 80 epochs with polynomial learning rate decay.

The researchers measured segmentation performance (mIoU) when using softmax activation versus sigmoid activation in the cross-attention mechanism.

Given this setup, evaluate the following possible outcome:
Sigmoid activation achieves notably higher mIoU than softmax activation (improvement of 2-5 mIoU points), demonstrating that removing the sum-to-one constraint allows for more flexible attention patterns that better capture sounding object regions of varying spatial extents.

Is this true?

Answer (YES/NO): YES